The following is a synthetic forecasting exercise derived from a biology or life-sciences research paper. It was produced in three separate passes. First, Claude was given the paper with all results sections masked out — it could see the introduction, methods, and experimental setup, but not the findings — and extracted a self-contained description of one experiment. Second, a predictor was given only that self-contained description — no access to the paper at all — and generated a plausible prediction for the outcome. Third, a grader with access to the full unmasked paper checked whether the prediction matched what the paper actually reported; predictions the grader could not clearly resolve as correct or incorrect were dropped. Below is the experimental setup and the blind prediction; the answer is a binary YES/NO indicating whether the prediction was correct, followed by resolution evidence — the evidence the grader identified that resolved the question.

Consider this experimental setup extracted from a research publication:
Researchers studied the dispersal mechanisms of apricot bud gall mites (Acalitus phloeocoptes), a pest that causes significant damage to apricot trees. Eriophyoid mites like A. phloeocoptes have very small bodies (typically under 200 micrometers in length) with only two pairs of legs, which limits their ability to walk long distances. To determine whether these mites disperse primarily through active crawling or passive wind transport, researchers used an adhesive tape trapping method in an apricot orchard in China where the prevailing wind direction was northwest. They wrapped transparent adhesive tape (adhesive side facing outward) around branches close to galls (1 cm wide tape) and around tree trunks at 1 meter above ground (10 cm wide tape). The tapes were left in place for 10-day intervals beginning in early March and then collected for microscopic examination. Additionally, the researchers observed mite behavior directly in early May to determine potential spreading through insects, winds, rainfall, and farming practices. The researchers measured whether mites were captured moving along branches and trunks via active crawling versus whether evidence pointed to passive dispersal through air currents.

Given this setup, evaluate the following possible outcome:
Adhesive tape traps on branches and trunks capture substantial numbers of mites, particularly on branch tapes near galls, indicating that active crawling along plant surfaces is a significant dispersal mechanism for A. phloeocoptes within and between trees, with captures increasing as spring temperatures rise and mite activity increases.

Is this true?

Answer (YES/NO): NO